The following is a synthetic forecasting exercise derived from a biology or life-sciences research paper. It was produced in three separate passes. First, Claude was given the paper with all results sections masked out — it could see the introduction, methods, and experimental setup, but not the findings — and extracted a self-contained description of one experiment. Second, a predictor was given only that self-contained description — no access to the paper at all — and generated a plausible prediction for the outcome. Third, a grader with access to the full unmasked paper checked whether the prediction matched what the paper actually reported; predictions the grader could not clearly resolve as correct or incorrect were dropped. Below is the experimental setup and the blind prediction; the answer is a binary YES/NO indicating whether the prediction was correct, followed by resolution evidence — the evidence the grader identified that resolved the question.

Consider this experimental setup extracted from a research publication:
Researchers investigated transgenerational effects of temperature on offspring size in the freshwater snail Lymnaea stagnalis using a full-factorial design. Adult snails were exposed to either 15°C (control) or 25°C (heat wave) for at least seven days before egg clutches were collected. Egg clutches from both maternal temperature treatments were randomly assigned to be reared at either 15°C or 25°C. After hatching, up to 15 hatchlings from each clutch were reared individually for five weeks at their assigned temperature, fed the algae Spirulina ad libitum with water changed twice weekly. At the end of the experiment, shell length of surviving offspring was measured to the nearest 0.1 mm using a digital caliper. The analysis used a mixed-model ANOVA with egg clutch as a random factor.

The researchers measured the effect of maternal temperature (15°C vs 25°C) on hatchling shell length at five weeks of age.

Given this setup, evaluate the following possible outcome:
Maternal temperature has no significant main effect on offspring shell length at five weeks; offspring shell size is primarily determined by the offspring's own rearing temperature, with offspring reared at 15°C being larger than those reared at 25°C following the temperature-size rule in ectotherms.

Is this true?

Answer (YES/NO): NO